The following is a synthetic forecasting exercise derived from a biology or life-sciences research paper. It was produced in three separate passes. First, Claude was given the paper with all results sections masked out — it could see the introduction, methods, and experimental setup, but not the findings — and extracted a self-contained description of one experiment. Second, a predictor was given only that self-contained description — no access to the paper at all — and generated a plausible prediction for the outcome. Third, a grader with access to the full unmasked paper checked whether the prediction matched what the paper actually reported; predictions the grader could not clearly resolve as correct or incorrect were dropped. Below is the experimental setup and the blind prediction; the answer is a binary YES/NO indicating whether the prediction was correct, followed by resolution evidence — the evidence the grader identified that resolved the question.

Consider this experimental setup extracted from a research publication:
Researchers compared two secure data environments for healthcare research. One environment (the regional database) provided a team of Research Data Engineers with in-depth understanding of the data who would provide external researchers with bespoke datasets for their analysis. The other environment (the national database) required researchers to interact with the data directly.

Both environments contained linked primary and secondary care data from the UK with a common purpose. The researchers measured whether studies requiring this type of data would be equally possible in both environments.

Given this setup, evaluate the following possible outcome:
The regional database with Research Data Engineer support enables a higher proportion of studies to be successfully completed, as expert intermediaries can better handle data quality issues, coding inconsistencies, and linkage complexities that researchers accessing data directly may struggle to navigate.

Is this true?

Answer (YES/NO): NO